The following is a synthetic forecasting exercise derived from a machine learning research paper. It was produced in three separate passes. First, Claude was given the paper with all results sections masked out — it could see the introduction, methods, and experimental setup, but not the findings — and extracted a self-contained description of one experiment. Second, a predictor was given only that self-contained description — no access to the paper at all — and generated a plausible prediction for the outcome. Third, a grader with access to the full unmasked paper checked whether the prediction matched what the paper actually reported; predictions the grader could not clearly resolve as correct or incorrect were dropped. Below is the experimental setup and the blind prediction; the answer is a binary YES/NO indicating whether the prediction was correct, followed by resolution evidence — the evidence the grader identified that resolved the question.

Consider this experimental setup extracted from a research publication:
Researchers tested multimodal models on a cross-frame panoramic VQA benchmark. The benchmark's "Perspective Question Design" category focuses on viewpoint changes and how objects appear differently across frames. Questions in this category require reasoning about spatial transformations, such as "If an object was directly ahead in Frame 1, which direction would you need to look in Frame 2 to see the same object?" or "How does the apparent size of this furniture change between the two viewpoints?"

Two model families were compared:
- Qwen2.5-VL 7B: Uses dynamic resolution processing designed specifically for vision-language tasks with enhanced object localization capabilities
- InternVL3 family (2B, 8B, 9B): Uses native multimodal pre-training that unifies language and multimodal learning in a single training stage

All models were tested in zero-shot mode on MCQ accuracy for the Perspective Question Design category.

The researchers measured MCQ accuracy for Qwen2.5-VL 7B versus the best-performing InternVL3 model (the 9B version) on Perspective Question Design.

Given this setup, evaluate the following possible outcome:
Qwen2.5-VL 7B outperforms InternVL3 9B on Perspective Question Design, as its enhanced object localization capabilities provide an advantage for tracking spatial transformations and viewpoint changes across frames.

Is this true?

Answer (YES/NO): YES